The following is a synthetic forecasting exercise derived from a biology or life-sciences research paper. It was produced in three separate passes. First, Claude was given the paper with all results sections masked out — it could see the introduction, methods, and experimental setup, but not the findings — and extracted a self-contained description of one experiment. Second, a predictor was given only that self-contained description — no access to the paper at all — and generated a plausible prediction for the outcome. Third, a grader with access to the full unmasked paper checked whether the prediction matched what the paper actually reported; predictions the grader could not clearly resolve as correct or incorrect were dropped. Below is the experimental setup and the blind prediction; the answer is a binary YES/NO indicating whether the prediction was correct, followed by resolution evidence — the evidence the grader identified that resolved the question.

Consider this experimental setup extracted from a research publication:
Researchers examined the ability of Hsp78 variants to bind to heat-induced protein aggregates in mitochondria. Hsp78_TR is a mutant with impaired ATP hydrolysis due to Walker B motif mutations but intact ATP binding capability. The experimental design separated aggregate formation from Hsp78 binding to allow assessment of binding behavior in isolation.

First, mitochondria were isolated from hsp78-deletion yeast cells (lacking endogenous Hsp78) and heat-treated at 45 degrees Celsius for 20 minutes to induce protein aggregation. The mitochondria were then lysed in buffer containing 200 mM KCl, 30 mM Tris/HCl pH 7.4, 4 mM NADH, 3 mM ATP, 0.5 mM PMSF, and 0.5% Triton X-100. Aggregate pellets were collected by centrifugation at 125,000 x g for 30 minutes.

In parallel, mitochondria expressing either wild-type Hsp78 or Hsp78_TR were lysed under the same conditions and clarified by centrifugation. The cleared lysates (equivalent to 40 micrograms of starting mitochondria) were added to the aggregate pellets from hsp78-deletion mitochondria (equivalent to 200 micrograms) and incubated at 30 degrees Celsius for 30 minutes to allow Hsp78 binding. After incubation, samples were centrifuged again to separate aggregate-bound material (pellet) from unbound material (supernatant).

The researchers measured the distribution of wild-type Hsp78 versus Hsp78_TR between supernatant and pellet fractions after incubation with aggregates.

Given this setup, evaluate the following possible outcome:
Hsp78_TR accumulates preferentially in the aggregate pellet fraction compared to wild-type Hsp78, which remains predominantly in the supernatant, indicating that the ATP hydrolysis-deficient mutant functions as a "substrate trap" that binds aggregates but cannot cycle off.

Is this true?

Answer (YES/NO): YES